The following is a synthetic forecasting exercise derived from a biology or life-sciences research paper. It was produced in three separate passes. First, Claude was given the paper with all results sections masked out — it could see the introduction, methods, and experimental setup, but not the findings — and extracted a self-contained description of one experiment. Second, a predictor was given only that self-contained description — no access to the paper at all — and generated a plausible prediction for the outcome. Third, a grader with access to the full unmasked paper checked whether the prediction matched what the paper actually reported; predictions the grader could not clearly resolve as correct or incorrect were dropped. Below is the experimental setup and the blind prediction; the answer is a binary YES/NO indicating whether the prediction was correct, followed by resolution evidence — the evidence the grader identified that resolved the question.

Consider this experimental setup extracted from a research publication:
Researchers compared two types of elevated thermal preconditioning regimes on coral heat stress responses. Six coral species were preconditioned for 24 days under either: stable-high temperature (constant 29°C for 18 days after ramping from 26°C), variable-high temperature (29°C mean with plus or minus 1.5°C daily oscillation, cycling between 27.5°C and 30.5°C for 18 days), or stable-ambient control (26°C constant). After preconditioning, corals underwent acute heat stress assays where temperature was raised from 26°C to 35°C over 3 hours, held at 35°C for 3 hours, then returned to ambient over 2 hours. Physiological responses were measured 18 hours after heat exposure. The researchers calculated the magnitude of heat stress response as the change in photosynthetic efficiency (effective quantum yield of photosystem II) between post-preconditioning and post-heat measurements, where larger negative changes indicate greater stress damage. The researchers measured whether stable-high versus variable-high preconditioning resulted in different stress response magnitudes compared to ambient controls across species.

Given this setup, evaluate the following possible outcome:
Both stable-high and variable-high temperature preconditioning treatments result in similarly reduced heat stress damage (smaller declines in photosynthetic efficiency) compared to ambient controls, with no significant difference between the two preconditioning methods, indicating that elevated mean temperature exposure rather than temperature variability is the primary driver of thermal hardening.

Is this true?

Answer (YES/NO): NO